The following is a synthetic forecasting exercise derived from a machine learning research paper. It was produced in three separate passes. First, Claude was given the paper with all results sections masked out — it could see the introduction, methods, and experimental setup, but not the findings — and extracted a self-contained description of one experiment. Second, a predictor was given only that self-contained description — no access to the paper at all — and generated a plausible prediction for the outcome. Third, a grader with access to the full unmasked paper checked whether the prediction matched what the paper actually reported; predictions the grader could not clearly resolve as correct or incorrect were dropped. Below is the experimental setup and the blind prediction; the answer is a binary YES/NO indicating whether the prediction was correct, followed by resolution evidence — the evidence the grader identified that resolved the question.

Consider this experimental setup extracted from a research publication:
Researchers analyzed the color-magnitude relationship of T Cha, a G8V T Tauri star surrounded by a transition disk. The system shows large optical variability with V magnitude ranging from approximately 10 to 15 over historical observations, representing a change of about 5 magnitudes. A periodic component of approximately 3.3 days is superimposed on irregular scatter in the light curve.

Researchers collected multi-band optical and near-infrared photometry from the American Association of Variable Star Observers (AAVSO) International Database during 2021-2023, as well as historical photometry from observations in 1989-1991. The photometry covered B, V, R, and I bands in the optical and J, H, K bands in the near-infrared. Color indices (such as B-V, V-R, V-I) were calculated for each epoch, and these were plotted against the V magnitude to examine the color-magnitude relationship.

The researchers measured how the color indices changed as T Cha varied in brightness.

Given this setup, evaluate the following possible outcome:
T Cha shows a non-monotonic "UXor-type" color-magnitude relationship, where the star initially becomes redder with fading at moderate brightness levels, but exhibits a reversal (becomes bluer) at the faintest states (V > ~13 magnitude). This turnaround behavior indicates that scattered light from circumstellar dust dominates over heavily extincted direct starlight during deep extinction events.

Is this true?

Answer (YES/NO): NO